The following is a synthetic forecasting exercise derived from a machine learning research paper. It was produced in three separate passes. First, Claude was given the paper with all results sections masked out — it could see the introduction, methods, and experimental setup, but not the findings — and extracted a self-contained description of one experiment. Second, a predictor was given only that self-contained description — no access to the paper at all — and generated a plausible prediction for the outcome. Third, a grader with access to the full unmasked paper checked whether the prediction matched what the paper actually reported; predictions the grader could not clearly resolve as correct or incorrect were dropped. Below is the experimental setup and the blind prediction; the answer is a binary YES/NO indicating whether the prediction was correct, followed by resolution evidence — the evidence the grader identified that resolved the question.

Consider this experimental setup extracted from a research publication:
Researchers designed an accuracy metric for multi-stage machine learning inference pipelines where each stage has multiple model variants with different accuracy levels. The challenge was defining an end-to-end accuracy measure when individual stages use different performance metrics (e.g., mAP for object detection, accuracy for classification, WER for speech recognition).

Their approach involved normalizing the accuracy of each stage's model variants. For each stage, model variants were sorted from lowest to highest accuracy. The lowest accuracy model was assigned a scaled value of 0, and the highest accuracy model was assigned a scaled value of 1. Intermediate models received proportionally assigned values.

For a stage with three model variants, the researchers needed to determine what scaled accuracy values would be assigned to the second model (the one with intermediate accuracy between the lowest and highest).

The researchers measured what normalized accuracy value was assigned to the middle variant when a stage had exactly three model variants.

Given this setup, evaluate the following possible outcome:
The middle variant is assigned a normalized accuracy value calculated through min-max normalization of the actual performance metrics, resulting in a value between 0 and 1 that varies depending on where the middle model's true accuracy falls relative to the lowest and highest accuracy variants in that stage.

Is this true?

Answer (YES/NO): NO